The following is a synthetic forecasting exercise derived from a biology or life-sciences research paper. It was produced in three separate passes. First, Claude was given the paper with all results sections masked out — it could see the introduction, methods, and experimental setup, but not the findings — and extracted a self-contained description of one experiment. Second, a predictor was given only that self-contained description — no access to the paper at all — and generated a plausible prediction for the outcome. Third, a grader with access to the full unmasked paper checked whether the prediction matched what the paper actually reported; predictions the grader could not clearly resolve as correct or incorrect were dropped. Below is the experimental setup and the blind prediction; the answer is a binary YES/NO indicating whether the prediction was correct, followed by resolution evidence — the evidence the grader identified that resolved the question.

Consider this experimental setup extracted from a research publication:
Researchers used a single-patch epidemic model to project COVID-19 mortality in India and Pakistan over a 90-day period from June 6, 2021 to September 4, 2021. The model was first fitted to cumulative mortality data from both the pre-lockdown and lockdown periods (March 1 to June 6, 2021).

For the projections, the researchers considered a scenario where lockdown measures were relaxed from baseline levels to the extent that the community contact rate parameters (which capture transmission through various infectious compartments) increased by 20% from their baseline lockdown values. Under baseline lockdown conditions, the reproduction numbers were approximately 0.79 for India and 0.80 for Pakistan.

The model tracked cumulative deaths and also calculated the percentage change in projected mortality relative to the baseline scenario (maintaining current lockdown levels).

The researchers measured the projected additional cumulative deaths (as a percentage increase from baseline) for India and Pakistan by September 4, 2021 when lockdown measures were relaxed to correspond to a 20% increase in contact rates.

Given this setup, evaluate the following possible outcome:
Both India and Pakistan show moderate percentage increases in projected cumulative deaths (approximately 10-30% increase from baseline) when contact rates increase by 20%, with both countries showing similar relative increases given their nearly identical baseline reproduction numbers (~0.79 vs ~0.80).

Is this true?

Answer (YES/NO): NO